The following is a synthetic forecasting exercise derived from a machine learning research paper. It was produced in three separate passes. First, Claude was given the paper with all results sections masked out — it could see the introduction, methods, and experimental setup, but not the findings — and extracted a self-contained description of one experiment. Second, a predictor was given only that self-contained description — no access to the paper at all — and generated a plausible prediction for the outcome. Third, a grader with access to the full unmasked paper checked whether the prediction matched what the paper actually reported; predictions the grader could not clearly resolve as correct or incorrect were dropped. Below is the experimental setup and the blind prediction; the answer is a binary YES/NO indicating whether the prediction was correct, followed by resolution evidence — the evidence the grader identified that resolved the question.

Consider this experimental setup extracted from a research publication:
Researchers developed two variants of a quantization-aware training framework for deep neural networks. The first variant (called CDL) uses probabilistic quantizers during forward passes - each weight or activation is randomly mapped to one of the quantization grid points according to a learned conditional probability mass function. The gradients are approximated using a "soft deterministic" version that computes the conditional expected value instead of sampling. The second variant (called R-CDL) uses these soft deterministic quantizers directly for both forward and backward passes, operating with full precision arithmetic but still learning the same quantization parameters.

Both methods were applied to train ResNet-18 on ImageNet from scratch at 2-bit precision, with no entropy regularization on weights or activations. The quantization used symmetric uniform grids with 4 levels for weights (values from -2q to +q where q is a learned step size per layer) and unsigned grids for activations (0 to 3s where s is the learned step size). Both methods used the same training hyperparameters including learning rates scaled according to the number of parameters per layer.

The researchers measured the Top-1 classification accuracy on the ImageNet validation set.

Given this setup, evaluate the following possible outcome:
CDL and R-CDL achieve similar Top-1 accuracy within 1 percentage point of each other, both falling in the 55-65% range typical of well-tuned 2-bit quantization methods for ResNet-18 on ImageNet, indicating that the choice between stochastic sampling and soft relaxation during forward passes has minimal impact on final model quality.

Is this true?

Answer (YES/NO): NO